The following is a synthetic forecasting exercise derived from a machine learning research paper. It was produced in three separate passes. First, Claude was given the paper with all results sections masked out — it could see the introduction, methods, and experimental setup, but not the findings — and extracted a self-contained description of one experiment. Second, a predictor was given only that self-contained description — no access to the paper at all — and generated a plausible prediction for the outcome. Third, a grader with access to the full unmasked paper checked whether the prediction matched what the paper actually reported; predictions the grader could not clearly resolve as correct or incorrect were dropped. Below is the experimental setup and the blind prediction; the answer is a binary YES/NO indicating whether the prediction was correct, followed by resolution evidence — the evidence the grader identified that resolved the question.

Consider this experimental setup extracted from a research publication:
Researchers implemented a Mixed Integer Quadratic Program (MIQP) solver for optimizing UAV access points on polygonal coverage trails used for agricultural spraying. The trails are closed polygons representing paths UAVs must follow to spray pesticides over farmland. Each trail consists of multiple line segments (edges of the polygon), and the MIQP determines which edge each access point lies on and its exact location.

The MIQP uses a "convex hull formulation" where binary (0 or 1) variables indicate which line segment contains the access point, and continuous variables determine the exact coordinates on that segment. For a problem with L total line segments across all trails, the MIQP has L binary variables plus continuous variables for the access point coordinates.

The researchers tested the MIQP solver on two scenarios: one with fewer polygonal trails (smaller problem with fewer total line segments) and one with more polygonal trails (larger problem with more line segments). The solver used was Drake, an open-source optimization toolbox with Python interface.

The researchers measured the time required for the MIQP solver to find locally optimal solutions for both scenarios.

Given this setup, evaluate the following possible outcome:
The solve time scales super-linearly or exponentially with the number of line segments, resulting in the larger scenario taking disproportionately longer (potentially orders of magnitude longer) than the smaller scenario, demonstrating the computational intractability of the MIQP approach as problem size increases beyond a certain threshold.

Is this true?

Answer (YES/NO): NO